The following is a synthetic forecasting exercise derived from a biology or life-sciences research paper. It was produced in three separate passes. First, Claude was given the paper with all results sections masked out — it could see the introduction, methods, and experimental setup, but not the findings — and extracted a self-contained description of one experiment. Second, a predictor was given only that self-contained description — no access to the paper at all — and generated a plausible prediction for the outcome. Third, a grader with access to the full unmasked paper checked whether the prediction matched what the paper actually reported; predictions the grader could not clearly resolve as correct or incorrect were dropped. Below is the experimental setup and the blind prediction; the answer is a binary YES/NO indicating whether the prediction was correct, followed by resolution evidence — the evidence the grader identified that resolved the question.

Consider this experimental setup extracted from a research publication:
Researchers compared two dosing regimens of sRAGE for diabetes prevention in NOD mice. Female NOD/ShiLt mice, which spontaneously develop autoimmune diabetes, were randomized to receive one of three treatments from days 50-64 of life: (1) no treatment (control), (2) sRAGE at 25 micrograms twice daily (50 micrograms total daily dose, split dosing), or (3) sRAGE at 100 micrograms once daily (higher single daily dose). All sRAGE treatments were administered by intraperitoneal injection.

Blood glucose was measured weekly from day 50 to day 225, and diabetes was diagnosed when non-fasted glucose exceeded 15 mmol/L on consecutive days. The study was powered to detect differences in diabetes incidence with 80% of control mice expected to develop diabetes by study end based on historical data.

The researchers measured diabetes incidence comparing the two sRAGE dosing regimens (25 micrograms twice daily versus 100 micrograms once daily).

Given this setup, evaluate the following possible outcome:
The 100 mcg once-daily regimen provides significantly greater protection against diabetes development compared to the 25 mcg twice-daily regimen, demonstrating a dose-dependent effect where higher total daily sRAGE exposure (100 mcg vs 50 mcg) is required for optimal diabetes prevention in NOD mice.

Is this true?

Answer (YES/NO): NO